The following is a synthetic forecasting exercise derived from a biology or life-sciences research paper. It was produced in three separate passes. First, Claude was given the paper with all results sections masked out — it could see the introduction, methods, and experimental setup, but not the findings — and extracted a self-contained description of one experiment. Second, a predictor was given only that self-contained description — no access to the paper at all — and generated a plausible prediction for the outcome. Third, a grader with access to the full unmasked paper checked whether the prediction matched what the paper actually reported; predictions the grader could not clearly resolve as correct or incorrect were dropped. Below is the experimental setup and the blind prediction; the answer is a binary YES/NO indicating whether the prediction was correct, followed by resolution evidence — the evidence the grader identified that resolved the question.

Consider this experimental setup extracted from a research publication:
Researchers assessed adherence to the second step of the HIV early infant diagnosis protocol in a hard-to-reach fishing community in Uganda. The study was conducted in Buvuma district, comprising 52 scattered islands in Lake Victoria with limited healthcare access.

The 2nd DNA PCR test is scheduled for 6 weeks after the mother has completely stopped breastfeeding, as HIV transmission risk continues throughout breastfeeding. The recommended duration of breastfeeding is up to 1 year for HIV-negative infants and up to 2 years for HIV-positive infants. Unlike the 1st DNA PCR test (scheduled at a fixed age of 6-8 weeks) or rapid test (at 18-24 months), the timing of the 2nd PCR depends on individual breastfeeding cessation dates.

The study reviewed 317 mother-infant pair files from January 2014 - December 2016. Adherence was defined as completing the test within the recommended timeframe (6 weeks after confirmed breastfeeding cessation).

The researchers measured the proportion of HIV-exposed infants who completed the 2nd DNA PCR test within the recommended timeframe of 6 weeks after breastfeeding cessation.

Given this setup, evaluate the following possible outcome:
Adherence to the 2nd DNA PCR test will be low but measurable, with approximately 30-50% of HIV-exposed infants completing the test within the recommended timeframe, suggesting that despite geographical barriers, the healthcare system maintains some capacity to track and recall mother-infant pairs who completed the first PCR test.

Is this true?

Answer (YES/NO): NO